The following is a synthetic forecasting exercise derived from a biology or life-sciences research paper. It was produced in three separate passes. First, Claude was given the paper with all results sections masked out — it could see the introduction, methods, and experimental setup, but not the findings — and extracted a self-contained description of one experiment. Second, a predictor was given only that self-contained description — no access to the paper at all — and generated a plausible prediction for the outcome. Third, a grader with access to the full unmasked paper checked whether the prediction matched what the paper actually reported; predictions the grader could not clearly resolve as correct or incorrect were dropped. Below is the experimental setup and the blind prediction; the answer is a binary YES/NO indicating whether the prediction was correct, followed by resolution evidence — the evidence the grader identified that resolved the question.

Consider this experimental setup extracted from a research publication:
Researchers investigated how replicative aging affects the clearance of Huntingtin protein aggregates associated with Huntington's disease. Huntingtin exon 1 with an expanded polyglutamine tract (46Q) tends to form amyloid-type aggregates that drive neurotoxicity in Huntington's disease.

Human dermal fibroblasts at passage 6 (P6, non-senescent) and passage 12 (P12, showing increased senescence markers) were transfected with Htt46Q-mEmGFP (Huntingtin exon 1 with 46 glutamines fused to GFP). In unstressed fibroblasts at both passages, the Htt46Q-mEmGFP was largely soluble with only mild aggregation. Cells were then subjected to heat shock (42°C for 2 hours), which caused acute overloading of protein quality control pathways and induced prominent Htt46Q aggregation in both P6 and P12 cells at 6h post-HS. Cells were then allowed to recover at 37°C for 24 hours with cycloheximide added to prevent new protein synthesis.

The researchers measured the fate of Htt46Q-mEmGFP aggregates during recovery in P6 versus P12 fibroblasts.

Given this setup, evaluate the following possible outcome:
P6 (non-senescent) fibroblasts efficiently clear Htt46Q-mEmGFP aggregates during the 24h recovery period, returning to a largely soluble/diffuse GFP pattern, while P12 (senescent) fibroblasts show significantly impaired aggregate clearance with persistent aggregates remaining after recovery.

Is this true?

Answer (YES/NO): YES